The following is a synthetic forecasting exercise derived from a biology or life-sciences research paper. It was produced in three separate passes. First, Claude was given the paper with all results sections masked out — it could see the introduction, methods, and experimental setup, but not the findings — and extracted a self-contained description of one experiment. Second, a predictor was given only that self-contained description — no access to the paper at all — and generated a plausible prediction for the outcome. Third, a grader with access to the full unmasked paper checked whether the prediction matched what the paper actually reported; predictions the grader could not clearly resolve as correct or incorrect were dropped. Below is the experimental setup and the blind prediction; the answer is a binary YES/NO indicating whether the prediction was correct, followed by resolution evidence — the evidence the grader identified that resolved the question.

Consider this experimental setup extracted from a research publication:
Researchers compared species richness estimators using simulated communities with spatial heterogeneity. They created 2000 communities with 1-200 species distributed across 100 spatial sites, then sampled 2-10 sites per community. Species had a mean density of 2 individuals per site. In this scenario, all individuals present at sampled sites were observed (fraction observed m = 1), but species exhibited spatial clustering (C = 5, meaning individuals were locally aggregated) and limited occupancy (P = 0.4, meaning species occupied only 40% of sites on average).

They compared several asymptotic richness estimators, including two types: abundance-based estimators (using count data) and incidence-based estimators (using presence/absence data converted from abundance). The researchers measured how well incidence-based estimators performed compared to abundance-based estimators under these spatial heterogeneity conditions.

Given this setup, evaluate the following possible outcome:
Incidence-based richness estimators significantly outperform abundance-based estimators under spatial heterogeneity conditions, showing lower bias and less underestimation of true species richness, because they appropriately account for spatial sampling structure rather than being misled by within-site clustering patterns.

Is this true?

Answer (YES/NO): NO